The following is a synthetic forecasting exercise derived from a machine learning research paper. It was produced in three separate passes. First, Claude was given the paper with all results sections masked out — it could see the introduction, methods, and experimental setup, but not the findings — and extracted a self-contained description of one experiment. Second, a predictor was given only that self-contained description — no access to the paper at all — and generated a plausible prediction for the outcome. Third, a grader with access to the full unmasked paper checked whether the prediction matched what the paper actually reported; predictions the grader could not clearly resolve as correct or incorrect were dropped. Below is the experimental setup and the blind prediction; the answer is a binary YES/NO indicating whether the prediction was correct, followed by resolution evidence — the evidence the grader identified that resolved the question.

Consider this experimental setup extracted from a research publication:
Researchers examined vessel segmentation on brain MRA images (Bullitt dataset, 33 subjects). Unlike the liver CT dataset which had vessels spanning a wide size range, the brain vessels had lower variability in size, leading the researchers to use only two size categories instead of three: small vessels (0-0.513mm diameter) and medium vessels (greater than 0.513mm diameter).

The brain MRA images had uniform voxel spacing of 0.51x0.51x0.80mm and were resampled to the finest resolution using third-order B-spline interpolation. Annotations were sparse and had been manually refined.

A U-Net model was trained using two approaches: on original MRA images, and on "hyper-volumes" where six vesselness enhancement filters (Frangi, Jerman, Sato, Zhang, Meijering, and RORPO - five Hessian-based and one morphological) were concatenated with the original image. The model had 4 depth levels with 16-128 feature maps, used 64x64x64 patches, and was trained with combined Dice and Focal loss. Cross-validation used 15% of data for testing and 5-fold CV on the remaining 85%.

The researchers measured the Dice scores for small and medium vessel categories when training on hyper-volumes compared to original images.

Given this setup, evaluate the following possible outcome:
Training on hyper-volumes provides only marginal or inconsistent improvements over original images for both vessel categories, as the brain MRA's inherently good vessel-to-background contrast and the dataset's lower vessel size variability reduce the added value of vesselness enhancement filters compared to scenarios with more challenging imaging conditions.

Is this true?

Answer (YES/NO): YES